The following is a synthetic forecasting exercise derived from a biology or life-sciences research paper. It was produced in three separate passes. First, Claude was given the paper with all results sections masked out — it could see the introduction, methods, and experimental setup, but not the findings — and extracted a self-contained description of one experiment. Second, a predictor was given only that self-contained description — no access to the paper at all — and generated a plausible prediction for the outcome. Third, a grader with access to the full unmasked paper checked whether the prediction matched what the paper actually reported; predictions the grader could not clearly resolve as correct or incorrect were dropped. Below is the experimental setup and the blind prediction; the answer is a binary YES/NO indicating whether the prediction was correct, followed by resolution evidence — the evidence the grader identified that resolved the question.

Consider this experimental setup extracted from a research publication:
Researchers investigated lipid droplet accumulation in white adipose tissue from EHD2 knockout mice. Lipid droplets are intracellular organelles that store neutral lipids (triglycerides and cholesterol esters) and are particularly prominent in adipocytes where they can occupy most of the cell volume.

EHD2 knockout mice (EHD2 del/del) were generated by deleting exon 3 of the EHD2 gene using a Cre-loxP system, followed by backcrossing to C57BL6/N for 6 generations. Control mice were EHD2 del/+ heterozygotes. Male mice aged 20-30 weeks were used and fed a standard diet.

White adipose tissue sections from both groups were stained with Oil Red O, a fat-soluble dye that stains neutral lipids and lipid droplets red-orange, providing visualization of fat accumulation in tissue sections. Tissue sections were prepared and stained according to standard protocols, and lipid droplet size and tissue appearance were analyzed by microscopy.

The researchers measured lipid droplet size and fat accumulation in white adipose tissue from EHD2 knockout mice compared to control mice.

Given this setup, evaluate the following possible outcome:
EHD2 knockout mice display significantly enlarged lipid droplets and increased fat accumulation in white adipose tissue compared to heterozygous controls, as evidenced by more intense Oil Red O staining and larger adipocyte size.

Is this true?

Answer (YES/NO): YES